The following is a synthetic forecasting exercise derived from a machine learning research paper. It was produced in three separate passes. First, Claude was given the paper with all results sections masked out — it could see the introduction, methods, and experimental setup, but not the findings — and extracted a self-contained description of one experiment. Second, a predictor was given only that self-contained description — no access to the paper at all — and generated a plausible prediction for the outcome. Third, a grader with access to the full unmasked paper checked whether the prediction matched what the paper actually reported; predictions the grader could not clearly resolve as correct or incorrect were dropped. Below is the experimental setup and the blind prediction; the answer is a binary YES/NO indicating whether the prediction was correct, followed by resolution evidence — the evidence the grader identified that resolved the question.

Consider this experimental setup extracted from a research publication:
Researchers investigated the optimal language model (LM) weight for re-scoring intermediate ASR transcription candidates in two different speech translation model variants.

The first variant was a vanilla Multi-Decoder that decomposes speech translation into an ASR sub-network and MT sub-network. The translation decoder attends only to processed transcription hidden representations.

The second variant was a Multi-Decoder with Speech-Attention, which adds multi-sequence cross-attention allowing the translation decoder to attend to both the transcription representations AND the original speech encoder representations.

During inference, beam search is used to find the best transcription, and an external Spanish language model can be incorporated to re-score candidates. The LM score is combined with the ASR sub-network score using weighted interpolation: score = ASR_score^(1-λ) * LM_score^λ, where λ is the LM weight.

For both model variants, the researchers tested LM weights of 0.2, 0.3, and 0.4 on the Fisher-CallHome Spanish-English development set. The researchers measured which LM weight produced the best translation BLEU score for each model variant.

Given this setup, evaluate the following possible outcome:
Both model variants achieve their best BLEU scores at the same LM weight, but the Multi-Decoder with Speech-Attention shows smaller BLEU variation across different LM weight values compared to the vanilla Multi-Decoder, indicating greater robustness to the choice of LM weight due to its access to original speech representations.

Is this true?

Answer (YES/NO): NO